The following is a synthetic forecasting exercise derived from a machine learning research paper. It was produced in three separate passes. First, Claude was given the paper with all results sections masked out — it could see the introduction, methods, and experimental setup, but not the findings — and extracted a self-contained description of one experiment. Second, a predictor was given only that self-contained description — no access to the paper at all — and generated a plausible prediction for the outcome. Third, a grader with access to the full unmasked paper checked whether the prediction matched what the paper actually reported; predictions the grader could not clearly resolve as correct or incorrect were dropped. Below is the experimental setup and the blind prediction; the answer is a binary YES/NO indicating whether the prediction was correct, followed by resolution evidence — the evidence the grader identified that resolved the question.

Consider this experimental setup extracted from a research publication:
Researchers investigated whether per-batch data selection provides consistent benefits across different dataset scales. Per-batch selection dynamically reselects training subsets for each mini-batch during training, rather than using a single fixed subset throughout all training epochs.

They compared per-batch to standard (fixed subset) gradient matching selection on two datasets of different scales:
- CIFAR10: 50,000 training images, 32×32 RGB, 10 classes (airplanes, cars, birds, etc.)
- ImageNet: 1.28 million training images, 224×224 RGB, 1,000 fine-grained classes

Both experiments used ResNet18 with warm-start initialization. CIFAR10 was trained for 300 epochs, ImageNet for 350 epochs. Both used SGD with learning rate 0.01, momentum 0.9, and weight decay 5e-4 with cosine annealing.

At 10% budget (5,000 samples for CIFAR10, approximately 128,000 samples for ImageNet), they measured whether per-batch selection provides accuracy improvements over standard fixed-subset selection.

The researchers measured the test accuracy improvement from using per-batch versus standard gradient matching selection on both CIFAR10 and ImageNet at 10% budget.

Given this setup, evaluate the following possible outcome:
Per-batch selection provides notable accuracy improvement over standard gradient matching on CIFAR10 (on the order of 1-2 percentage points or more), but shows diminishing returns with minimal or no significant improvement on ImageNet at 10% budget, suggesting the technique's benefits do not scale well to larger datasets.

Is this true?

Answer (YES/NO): NO